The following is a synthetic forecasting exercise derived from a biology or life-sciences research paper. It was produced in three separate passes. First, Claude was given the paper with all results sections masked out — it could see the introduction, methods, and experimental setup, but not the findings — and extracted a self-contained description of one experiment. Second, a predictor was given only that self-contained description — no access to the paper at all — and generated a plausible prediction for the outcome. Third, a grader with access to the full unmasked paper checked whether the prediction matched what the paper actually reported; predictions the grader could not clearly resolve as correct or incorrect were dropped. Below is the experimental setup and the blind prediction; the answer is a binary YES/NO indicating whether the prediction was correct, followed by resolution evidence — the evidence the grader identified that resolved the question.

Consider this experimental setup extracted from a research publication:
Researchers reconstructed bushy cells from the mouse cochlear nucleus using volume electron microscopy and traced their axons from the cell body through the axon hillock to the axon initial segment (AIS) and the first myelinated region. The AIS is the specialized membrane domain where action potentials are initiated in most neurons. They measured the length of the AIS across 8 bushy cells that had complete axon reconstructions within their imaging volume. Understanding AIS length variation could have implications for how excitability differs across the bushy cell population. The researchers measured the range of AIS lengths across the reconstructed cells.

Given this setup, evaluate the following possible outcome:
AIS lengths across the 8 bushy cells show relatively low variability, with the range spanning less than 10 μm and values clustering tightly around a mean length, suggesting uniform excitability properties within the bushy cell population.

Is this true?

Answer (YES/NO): NO